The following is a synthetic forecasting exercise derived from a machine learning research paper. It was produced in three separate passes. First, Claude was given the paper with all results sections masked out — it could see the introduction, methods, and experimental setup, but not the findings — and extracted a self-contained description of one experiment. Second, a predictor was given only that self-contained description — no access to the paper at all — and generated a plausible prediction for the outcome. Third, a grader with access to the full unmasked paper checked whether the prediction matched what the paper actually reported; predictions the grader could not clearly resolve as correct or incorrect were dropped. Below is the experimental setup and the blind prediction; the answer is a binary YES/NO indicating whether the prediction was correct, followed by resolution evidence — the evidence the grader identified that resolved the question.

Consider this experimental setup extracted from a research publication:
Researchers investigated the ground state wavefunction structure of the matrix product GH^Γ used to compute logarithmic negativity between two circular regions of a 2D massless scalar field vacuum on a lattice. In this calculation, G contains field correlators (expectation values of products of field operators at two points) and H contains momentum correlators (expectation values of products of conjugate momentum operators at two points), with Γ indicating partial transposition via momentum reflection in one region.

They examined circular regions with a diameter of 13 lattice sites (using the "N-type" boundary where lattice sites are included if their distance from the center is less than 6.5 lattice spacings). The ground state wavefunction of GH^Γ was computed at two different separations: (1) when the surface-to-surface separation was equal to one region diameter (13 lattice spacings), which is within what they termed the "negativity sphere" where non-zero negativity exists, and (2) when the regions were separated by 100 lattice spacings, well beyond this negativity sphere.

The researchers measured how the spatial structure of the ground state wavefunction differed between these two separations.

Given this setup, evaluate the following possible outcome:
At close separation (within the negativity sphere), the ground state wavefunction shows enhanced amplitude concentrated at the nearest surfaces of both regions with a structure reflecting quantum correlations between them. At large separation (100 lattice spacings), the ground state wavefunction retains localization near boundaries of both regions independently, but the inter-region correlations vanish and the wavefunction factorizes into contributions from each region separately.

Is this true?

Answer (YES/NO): NO